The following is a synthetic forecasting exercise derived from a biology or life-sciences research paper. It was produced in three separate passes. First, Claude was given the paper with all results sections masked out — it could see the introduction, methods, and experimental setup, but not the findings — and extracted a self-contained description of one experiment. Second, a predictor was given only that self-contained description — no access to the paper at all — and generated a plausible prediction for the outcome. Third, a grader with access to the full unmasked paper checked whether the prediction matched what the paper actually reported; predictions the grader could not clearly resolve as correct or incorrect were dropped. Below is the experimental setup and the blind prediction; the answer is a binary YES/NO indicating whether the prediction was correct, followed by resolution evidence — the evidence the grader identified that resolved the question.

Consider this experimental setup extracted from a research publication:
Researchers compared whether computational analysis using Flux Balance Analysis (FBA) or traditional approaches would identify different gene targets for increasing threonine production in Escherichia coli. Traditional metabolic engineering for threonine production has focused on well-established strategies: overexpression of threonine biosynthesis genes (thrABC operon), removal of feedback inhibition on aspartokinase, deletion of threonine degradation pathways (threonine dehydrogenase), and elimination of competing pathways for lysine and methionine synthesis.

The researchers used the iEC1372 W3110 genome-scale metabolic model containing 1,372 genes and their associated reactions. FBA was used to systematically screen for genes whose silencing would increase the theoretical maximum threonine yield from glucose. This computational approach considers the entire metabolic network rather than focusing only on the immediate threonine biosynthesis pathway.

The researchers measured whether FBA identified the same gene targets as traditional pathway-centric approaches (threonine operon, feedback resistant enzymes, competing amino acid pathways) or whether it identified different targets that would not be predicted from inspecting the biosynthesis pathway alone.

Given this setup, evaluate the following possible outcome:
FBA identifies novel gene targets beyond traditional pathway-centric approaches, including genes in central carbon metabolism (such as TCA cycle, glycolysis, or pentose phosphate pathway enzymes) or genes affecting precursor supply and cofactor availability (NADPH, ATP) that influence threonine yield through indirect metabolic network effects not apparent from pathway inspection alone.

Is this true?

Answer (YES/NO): YES